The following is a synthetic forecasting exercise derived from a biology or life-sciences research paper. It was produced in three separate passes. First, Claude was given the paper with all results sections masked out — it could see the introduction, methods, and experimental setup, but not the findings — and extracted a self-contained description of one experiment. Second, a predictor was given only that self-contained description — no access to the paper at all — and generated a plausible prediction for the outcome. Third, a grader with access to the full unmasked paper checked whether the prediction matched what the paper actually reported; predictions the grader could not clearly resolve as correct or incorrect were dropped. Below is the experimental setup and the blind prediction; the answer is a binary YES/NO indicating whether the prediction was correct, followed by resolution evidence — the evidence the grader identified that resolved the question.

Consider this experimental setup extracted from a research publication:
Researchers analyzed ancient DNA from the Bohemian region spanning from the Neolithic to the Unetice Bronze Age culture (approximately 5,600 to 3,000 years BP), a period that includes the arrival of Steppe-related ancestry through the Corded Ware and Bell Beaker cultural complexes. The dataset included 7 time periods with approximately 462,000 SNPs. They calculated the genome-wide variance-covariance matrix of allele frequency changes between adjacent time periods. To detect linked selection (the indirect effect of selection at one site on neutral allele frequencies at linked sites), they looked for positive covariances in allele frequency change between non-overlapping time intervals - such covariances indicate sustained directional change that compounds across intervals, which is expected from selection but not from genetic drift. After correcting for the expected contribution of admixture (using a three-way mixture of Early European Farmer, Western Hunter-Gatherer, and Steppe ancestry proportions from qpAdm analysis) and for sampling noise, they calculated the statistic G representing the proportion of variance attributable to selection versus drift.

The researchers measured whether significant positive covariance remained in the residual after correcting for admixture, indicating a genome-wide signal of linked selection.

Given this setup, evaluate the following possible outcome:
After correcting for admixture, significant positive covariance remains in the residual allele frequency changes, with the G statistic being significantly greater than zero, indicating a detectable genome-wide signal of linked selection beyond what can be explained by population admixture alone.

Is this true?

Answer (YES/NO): NO